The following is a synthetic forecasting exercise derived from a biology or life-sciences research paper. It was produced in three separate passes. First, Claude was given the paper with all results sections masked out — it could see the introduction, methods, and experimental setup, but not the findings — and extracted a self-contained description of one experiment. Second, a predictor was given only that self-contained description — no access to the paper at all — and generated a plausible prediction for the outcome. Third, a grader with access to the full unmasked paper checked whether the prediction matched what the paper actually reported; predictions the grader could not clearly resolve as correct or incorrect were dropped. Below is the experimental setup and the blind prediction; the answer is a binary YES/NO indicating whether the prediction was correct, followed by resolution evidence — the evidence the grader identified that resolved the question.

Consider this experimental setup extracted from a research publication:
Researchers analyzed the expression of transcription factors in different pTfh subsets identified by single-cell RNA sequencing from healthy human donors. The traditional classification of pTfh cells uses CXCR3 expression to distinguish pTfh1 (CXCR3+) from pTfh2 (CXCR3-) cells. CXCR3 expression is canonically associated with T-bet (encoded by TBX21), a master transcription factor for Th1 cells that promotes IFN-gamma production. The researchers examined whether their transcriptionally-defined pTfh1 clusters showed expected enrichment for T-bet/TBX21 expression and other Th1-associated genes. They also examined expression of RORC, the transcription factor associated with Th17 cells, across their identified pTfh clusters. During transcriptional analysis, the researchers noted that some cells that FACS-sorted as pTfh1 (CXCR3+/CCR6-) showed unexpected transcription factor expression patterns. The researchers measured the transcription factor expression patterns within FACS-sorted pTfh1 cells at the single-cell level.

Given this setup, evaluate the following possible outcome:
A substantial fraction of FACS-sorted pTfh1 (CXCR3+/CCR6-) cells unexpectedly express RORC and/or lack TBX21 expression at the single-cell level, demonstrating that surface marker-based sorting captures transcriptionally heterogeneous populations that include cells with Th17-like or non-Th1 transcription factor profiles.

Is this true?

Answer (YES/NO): NO